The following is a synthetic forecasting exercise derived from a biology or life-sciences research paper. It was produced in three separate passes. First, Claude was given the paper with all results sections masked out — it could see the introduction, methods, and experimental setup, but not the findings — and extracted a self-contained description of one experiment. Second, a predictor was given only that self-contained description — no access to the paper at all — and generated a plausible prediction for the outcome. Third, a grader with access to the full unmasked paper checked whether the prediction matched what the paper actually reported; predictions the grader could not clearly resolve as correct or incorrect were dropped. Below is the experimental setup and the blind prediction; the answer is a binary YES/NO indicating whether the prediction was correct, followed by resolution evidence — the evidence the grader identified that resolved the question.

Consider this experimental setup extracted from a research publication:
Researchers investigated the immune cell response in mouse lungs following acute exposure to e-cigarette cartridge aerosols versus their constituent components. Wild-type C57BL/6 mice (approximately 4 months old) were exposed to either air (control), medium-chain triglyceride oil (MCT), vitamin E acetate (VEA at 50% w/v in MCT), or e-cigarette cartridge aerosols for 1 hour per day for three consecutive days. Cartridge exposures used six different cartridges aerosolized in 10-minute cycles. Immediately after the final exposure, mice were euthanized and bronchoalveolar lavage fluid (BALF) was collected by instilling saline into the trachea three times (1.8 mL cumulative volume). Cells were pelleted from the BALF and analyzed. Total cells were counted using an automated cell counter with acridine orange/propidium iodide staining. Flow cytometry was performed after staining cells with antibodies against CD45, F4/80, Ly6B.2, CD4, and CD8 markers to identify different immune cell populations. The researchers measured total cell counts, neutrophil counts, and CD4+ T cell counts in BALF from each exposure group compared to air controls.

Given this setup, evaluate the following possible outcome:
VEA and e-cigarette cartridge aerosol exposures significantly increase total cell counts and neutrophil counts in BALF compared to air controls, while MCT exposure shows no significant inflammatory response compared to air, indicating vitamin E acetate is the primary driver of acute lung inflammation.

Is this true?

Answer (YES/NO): NO